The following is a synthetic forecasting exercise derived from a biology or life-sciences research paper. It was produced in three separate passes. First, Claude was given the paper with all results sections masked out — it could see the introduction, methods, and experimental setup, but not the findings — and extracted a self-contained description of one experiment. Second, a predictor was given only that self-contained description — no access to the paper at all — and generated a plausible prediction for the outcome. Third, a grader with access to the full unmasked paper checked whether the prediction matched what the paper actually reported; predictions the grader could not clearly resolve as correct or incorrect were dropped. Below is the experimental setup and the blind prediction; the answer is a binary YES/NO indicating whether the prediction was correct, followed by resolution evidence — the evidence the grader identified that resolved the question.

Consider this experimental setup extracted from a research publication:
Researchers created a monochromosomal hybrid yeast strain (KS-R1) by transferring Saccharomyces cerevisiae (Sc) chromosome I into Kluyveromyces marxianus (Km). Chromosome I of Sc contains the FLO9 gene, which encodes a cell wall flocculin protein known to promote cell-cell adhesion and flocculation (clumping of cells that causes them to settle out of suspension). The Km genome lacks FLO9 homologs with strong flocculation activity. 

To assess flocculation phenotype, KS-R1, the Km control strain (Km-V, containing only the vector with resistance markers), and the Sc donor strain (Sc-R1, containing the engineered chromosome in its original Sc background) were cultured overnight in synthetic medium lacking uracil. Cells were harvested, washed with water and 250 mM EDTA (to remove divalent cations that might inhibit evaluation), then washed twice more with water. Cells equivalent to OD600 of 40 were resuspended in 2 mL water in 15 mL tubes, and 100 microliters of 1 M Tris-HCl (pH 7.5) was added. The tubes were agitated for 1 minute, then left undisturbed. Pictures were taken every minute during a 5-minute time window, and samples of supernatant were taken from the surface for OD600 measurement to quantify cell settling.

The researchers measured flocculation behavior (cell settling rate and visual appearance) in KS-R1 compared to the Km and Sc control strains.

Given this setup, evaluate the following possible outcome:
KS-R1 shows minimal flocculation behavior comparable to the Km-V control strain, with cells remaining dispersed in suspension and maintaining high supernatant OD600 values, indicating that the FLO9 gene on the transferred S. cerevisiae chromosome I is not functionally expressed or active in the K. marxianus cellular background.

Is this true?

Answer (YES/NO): NO